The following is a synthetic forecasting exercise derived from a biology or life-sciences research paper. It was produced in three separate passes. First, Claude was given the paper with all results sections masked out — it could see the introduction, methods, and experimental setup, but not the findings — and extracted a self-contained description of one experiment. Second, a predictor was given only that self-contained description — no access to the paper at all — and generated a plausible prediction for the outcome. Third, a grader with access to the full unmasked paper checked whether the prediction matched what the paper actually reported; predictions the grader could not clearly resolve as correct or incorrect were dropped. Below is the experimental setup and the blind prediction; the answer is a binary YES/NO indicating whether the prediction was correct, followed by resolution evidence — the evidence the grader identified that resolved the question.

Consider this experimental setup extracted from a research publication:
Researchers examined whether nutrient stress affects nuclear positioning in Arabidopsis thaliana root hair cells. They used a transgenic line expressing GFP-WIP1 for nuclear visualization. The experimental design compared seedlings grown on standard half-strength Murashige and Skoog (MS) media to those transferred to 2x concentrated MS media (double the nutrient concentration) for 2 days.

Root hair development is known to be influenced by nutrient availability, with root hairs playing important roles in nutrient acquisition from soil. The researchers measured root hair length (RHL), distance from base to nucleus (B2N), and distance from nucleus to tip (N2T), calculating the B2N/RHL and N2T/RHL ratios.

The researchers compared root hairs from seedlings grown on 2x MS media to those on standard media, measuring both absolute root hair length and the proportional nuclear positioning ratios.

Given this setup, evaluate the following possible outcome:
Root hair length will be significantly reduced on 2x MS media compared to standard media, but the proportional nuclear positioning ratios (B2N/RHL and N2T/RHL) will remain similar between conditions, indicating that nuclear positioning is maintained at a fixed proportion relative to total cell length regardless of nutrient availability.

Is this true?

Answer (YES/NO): YES